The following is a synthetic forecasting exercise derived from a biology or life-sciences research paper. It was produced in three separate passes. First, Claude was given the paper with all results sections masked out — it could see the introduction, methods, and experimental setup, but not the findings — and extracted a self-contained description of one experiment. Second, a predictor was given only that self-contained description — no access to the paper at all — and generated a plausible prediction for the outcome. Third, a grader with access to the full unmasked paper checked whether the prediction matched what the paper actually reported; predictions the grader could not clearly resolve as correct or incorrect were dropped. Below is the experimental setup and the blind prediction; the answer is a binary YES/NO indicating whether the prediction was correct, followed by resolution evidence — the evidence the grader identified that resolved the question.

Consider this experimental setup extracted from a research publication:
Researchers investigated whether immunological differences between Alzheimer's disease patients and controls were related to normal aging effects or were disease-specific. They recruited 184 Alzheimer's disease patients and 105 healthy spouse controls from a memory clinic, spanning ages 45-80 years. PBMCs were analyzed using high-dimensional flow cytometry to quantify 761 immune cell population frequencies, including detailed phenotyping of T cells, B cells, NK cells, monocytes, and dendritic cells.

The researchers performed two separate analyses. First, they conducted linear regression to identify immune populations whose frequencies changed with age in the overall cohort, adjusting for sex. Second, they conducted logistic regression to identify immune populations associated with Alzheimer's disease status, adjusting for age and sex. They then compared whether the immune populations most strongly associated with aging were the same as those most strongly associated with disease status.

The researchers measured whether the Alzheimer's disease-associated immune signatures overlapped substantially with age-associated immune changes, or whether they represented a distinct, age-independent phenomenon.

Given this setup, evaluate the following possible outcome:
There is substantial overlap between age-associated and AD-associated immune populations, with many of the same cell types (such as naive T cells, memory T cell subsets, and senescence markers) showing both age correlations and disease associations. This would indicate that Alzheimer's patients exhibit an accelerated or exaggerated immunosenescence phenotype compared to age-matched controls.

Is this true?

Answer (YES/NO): NO